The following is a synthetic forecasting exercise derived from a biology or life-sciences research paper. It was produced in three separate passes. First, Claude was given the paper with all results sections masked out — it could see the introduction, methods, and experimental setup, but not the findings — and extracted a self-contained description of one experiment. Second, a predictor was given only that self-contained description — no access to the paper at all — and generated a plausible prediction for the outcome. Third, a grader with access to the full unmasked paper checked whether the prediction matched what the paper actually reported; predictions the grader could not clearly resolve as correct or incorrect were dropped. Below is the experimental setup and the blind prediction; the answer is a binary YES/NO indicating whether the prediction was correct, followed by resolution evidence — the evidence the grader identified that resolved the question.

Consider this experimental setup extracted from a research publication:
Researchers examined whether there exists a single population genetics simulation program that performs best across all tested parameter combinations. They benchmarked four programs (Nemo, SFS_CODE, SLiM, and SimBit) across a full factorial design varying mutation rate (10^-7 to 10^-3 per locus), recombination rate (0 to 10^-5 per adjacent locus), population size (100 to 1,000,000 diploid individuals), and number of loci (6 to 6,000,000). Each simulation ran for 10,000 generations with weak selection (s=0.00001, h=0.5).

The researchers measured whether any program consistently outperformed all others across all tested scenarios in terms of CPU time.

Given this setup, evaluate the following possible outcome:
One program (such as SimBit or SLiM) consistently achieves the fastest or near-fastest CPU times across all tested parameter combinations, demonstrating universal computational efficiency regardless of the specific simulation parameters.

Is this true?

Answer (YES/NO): NO